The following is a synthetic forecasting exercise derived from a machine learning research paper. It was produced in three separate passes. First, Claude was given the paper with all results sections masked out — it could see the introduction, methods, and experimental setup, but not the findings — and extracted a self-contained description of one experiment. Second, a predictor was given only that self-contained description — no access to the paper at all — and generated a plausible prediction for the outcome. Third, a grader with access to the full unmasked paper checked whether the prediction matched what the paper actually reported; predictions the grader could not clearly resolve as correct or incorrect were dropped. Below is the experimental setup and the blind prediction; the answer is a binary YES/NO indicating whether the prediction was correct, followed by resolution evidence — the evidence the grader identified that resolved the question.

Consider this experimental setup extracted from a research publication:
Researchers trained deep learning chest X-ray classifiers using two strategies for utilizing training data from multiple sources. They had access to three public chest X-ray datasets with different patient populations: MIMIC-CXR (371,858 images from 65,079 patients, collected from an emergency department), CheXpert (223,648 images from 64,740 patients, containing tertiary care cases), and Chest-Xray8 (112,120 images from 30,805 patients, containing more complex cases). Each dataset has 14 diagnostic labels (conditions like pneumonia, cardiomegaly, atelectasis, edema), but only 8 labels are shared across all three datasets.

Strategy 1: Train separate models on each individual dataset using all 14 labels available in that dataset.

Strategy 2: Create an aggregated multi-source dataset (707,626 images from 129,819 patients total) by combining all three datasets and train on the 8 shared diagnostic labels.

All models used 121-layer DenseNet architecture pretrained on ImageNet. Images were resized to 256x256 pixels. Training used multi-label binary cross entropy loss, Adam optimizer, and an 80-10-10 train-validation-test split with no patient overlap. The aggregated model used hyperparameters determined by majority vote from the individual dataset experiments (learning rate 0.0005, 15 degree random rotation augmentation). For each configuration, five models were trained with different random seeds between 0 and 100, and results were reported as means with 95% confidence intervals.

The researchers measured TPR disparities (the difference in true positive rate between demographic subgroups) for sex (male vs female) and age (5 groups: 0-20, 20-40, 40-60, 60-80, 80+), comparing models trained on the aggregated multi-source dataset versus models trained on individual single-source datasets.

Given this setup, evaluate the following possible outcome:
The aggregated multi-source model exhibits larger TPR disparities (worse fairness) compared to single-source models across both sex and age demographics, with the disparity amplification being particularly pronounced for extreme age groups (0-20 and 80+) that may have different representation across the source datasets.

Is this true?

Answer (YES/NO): NO